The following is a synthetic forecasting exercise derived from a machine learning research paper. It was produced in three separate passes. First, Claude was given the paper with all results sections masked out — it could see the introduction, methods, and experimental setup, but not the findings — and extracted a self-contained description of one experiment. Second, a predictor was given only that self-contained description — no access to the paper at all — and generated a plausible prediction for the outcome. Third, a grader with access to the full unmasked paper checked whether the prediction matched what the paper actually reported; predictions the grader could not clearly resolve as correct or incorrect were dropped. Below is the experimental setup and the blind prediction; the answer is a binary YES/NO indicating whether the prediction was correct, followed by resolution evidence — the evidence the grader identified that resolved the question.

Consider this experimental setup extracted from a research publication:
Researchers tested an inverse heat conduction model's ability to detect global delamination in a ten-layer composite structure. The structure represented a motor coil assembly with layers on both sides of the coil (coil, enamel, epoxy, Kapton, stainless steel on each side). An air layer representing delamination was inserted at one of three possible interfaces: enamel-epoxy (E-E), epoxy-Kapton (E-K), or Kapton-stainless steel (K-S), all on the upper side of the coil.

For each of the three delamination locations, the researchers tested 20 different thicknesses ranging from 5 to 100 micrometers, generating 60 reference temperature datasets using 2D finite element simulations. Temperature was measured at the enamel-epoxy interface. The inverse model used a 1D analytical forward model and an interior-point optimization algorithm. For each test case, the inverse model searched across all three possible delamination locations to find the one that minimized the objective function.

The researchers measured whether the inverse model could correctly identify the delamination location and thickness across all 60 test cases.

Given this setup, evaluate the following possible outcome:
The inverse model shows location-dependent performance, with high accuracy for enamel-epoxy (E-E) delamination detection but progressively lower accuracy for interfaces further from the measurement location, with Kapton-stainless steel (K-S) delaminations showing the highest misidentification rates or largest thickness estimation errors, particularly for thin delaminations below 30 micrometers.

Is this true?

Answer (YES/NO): NO